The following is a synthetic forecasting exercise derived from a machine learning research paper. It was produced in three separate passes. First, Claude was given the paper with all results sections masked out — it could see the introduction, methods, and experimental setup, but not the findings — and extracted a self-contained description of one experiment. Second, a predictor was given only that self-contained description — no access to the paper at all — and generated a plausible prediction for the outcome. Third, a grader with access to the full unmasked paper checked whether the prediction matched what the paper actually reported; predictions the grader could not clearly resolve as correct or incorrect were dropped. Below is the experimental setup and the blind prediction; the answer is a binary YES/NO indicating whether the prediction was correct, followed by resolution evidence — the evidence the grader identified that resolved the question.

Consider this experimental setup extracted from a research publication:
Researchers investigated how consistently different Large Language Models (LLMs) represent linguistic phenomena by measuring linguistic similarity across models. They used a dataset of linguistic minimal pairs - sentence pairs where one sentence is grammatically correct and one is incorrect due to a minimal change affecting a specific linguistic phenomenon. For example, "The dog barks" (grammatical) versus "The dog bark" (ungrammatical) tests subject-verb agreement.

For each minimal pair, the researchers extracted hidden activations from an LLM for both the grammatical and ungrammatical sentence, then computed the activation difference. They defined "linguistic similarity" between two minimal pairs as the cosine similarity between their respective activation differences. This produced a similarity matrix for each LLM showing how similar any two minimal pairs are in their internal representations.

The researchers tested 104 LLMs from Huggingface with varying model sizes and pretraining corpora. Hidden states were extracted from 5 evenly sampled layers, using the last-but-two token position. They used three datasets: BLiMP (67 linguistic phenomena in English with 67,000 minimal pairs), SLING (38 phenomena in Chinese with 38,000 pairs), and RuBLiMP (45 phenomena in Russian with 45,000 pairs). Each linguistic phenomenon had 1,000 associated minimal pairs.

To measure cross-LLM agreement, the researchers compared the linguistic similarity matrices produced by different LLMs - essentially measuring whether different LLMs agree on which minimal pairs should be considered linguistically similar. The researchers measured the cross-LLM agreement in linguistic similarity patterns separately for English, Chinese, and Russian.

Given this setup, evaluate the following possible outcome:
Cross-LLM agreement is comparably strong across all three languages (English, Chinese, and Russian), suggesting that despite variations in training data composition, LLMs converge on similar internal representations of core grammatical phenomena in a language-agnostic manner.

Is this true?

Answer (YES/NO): NO